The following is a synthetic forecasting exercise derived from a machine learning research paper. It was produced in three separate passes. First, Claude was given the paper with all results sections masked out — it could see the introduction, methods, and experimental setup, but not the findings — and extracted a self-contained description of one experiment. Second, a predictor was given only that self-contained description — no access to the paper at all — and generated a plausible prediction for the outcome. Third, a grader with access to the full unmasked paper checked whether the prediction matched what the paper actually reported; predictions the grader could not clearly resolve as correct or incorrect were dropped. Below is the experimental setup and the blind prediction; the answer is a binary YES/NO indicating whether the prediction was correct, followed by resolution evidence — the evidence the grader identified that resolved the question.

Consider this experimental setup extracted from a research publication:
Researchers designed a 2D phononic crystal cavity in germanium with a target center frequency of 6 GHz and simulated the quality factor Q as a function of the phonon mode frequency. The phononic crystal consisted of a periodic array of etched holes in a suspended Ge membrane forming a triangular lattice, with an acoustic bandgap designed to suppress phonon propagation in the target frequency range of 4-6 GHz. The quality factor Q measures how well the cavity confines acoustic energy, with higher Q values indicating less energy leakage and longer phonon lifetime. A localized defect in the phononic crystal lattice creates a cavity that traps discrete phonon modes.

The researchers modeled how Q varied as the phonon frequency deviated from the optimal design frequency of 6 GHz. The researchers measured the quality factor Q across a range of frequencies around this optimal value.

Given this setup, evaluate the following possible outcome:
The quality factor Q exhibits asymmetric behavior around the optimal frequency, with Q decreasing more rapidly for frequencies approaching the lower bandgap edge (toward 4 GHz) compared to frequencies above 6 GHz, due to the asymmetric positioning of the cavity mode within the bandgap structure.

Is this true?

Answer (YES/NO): NO